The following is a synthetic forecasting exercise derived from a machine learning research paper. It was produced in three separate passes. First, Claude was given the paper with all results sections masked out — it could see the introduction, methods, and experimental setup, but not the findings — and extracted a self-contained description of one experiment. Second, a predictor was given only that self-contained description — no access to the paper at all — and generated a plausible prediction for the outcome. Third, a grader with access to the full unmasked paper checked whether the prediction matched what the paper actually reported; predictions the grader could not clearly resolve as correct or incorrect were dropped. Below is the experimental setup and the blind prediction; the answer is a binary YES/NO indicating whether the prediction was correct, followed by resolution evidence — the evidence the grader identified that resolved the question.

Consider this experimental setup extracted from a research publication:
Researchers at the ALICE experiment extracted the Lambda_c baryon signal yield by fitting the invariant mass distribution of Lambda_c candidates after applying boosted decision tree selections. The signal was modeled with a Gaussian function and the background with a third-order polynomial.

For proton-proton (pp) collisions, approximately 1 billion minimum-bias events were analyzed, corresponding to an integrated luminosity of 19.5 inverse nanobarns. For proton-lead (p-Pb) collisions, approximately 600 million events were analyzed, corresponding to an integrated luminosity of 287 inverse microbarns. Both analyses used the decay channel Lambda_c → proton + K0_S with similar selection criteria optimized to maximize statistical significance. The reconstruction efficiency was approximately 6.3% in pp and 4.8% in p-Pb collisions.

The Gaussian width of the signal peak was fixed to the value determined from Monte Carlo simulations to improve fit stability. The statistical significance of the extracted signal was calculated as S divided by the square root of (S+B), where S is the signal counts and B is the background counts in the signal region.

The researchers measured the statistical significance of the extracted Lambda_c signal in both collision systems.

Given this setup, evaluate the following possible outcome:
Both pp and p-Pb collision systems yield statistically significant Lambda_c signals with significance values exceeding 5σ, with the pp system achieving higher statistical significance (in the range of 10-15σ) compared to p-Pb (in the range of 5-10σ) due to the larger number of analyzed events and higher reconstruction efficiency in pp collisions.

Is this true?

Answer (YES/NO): NO